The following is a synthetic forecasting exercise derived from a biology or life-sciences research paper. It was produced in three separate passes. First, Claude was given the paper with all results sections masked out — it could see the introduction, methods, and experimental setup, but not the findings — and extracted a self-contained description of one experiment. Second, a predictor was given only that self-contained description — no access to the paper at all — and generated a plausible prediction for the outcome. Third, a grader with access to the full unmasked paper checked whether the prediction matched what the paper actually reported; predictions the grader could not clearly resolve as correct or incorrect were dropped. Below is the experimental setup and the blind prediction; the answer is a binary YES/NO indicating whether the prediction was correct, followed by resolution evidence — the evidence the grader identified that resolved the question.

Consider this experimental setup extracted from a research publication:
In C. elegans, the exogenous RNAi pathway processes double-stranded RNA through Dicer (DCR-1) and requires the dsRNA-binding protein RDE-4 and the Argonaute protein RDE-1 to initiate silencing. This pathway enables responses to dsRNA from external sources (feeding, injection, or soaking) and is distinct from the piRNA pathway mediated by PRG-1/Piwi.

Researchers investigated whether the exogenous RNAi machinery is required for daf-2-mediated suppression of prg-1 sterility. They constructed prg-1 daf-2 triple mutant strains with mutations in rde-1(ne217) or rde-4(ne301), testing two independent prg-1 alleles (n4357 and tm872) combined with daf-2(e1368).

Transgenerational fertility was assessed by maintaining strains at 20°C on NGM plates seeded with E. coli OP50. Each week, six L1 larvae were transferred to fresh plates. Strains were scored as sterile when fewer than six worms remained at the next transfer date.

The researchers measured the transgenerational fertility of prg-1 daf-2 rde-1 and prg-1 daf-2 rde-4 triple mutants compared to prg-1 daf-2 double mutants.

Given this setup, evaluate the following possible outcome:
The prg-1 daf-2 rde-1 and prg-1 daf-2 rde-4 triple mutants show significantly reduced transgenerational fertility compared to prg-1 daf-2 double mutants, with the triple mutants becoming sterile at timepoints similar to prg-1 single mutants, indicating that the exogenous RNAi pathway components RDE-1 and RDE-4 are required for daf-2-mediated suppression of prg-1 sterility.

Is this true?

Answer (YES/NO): NO